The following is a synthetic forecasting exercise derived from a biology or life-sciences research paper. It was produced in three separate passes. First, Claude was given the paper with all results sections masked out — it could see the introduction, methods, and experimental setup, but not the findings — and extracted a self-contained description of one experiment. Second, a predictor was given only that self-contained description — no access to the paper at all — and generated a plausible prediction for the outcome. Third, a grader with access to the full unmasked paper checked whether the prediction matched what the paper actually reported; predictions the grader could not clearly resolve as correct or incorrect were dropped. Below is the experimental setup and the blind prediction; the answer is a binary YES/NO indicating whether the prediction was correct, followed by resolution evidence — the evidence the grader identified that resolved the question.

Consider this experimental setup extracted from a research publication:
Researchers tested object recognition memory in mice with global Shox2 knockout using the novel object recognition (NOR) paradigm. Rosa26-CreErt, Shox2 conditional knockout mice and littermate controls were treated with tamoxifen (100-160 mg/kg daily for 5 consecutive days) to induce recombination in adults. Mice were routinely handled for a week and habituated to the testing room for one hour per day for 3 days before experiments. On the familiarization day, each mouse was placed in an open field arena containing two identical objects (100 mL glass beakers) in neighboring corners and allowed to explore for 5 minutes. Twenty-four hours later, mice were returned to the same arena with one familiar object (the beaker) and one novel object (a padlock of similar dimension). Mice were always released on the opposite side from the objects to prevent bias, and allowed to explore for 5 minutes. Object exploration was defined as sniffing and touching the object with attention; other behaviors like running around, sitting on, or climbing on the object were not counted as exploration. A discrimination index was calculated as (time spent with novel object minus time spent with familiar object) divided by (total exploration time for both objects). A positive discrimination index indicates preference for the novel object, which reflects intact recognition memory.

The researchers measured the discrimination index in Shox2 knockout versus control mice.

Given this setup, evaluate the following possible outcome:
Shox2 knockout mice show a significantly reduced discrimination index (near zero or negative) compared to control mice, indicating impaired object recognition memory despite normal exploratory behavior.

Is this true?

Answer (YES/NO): YES